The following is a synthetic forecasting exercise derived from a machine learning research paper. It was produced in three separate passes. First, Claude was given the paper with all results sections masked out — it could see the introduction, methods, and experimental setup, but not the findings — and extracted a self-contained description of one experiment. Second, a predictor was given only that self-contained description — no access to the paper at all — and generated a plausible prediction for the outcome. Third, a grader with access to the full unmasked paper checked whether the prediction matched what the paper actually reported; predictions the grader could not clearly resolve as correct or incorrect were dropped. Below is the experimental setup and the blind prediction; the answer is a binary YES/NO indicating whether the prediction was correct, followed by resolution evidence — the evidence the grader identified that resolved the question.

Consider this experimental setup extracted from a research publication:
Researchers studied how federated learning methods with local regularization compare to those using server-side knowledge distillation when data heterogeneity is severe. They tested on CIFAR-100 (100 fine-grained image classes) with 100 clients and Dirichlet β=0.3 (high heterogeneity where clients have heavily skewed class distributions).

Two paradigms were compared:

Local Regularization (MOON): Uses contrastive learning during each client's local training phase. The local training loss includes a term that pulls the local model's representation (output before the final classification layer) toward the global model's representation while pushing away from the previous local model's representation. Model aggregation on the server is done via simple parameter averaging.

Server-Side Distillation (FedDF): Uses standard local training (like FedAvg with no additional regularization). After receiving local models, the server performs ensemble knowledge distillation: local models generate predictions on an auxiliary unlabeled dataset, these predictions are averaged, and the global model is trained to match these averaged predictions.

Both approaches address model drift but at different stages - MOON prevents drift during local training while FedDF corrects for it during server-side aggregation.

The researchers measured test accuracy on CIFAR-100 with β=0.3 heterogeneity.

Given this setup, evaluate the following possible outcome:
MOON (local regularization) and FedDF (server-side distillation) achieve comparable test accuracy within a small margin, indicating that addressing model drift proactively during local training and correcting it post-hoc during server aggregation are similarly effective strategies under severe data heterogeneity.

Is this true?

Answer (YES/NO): YES